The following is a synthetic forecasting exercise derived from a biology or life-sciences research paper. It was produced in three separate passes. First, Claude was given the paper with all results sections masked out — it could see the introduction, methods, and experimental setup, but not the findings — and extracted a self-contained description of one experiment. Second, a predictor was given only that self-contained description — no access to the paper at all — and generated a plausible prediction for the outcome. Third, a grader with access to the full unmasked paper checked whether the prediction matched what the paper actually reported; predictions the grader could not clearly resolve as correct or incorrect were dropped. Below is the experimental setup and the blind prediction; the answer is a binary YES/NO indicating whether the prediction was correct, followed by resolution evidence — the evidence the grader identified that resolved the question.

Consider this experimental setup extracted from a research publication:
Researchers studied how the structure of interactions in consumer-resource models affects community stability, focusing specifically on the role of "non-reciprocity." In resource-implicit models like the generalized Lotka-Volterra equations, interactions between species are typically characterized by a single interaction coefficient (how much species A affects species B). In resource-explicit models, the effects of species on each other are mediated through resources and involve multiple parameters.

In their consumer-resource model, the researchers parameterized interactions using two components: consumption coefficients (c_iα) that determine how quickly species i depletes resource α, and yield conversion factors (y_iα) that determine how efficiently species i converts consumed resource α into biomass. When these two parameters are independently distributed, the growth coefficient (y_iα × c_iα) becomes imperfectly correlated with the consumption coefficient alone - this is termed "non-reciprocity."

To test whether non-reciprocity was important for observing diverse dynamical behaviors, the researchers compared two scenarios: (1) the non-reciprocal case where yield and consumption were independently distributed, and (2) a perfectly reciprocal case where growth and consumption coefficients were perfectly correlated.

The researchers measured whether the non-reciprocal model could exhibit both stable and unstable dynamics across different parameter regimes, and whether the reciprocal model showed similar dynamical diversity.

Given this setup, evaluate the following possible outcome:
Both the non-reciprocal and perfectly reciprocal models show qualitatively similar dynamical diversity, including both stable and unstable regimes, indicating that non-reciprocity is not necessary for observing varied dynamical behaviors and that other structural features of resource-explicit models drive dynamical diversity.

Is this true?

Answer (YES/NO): NO